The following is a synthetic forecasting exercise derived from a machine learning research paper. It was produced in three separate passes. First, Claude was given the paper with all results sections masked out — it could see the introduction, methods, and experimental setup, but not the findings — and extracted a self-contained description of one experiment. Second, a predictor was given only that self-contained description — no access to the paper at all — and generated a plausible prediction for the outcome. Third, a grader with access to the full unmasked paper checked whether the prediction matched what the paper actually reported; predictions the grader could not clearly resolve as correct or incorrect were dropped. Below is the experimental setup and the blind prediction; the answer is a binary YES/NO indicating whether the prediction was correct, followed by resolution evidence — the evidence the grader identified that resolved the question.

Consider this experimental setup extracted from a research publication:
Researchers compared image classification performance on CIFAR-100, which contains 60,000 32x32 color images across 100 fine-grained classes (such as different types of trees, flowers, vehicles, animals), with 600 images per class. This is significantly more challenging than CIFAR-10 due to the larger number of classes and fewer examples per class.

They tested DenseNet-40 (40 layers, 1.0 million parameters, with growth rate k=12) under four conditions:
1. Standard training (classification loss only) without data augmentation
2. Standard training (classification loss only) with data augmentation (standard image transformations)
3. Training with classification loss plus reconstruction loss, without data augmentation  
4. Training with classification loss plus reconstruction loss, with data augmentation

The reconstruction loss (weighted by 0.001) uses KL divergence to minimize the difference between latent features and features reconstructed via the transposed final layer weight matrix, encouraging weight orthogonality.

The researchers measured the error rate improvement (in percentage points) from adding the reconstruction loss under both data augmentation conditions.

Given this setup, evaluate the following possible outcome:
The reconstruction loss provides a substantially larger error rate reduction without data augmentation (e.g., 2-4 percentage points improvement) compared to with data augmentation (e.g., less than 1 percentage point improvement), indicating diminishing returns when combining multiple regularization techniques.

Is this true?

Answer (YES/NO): NO